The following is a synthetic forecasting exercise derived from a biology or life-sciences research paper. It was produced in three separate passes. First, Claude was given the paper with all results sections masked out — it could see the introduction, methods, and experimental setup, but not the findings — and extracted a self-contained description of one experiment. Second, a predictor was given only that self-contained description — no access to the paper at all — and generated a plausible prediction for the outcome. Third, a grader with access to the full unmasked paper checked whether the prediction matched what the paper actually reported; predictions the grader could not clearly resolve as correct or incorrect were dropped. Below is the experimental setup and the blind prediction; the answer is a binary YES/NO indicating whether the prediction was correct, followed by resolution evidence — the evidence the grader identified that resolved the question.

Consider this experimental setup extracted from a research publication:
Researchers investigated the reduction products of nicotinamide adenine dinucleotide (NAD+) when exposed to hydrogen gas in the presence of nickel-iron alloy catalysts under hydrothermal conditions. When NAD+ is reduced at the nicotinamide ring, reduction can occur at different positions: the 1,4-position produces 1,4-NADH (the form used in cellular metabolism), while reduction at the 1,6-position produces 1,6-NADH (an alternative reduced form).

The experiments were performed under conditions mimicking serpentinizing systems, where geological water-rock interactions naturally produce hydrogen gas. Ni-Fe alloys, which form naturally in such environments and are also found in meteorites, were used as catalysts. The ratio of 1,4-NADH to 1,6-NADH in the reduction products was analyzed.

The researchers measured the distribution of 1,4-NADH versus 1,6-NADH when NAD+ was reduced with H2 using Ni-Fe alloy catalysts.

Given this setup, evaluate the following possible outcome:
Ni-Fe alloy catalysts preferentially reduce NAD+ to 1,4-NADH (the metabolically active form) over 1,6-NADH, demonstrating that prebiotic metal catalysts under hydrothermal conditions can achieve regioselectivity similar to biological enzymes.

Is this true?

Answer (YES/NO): YES